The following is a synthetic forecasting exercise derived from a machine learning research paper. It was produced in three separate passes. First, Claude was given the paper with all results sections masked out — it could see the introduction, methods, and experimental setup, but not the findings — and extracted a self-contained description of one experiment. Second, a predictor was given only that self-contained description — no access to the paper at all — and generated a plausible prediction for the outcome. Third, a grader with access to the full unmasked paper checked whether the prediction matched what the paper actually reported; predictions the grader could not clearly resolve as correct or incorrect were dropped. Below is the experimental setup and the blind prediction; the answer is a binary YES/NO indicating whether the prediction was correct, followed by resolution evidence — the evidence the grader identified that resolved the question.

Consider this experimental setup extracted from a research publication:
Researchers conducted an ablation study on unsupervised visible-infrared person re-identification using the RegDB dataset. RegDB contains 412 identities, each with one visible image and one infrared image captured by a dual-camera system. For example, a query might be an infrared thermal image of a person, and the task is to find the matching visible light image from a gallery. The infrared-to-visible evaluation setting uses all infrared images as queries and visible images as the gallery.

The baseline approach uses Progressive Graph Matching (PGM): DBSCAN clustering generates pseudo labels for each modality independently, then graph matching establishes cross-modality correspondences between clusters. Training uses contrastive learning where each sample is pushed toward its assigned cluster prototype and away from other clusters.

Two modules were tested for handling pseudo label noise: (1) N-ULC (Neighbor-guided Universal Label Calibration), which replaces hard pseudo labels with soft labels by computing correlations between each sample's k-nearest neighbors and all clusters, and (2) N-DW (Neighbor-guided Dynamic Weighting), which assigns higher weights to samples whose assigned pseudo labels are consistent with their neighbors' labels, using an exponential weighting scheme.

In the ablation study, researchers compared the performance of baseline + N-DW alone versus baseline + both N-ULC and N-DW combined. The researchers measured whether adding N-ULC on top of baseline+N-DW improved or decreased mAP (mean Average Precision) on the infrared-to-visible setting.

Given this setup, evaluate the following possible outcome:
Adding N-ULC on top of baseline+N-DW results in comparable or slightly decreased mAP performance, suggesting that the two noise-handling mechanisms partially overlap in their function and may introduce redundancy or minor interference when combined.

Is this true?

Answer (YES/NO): YES